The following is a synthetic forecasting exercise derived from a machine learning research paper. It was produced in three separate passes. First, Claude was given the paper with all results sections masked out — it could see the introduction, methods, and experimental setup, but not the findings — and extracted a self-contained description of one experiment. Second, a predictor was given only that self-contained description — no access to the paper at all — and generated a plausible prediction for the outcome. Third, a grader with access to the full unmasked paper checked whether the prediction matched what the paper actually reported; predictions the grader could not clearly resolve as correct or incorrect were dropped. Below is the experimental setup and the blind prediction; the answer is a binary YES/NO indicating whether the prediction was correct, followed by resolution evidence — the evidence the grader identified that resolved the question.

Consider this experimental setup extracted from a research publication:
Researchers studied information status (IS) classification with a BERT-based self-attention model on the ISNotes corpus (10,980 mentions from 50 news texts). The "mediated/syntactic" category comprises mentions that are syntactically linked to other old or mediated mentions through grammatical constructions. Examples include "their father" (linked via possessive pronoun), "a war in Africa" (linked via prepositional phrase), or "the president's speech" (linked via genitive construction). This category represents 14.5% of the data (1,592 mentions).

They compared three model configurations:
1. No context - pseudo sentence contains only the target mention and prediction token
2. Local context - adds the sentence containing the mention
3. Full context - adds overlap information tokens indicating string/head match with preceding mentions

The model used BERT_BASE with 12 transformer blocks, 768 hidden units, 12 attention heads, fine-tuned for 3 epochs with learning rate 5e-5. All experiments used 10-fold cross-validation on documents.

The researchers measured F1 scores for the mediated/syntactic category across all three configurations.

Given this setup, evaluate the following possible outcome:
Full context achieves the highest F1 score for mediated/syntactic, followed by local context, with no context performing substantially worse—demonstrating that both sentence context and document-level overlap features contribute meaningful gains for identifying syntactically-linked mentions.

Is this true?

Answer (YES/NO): NO